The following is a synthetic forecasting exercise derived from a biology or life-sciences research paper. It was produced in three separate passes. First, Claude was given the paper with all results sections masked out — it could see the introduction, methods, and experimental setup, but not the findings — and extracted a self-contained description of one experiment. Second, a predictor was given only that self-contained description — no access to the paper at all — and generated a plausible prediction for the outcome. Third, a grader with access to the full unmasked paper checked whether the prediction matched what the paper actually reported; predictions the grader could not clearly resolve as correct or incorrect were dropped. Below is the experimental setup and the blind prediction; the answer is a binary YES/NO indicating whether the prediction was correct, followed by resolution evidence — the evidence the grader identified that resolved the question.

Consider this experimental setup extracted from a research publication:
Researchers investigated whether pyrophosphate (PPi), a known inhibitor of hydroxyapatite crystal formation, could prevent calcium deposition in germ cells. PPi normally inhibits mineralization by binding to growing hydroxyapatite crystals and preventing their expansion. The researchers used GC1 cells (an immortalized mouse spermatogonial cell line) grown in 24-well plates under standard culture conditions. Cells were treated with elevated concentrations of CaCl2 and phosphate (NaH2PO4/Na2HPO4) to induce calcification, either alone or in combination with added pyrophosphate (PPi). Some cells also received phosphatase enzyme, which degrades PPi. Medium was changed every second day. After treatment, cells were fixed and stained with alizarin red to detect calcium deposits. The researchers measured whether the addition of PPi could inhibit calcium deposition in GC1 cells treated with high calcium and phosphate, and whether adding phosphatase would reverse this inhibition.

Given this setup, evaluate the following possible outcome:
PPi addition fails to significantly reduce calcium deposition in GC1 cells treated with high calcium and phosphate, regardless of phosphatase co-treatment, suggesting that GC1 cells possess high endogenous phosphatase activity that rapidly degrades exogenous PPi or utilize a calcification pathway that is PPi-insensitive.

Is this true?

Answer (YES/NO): NO